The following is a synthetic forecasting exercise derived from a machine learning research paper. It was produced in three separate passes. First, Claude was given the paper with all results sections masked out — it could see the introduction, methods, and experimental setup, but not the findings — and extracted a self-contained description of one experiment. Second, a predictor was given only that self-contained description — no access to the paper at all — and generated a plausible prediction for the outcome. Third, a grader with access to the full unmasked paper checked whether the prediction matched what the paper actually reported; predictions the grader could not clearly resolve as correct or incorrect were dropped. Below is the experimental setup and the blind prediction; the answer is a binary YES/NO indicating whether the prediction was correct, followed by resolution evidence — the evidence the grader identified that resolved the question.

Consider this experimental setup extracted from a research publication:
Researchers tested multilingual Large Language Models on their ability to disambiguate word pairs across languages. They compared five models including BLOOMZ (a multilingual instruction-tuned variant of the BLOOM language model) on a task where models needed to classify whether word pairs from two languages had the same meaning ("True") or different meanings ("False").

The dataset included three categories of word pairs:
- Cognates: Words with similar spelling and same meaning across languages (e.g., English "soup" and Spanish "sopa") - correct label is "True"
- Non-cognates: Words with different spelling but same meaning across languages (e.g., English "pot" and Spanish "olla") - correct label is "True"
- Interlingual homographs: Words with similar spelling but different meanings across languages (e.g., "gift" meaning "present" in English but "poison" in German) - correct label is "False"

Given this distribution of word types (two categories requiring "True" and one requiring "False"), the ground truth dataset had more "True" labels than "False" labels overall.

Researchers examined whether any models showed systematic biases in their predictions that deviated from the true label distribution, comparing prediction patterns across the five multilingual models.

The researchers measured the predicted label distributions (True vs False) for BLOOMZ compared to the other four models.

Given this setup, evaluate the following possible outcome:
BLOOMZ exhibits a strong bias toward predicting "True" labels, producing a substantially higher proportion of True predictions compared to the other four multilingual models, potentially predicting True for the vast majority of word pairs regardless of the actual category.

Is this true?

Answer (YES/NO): NO